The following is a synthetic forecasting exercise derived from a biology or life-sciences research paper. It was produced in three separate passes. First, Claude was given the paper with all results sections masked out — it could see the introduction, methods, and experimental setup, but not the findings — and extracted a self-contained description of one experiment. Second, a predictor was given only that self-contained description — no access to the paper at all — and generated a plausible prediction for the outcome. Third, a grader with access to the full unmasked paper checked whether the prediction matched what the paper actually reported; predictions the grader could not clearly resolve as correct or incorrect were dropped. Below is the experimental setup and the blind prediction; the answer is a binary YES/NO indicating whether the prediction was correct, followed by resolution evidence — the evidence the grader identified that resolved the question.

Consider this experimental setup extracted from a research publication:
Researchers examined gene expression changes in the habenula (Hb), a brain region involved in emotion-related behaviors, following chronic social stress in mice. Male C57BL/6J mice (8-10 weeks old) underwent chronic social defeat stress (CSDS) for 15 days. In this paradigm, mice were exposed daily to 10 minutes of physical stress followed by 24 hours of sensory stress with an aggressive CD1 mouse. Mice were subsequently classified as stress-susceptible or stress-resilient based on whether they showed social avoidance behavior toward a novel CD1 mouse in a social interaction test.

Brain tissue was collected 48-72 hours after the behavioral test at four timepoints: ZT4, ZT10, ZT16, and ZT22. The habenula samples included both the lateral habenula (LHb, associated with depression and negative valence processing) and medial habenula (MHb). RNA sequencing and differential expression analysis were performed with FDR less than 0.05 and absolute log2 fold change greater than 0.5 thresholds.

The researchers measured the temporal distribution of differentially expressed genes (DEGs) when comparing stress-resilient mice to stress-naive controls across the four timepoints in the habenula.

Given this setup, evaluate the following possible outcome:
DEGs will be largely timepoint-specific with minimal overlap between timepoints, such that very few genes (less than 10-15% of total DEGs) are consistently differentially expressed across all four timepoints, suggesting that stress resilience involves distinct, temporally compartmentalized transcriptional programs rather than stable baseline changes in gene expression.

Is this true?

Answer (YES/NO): YES